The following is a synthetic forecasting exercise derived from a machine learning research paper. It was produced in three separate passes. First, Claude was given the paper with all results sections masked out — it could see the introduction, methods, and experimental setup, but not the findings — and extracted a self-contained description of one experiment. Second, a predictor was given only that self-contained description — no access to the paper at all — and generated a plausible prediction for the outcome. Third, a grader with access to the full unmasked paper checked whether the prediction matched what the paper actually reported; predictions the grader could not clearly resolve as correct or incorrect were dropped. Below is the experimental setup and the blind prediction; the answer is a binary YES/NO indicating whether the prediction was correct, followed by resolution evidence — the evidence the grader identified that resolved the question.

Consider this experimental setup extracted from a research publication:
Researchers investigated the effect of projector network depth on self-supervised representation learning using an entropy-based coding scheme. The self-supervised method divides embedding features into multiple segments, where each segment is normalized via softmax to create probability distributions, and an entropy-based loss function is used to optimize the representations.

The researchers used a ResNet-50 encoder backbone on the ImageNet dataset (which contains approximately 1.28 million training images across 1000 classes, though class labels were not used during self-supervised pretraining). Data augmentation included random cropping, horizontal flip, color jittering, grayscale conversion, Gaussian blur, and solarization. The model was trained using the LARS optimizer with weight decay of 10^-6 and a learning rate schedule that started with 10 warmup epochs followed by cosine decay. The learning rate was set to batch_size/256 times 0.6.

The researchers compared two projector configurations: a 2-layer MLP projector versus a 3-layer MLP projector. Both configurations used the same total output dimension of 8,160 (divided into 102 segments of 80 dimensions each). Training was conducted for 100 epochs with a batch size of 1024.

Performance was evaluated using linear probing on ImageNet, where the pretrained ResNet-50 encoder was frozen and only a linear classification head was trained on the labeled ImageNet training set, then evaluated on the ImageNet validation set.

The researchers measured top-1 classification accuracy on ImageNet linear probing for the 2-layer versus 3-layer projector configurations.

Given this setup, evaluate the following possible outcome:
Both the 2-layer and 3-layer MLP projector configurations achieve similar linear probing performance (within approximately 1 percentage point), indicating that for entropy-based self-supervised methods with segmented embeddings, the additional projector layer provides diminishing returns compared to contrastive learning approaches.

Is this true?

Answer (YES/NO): NO